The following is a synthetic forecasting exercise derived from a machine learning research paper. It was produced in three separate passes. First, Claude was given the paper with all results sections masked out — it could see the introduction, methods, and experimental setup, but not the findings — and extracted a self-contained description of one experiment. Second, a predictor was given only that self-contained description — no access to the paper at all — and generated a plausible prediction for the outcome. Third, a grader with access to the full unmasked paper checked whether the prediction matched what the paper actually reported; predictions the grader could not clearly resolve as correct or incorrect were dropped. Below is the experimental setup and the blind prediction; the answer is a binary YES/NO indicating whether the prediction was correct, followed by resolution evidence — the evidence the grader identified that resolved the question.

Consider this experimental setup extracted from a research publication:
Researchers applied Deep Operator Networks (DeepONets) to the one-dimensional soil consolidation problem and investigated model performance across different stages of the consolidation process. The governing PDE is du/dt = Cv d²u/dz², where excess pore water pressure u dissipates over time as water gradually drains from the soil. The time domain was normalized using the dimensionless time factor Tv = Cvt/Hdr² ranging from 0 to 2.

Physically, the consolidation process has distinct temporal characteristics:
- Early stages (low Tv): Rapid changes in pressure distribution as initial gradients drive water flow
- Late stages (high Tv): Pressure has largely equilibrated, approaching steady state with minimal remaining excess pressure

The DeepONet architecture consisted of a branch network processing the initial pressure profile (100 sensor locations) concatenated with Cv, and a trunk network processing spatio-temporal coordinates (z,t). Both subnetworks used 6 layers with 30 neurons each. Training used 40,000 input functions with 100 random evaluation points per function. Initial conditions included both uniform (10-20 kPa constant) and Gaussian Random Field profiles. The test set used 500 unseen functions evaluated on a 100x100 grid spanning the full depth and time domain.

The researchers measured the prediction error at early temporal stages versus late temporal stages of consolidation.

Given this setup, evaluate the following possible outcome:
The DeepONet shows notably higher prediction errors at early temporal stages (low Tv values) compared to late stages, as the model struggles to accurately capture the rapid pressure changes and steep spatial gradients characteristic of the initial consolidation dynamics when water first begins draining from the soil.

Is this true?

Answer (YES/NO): YES